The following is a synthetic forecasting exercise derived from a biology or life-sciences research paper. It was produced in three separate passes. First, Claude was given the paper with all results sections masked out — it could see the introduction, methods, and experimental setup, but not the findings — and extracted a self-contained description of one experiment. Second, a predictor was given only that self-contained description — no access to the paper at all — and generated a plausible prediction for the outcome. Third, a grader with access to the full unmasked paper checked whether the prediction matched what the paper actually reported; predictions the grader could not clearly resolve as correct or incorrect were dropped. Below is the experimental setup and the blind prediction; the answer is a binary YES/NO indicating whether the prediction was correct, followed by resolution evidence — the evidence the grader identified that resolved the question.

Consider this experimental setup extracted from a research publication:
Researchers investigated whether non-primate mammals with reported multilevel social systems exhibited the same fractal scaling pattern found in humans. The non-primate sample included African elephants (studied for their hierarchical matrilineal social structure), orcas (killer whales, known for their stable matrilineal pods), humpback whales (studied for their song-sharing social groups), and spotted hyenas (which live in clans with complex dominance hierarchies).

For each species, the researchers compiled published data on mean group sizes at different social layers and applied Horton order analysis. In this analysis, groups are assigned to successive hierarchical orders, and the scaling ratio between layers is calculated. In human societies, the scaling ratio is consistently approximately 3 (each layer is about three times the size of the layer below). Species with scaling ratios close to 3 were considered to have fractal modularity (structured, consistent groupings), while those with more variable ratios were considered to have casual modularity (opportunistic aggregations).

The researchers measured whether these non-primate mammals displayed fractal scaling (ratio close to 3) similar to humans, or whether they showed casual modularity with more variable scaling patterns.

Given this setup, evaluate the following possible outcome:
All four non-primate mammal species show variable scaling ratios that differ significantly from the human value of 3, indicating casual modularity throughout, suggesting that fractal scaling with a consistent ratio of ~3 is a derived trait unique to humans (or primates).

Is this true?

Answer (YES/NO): NO